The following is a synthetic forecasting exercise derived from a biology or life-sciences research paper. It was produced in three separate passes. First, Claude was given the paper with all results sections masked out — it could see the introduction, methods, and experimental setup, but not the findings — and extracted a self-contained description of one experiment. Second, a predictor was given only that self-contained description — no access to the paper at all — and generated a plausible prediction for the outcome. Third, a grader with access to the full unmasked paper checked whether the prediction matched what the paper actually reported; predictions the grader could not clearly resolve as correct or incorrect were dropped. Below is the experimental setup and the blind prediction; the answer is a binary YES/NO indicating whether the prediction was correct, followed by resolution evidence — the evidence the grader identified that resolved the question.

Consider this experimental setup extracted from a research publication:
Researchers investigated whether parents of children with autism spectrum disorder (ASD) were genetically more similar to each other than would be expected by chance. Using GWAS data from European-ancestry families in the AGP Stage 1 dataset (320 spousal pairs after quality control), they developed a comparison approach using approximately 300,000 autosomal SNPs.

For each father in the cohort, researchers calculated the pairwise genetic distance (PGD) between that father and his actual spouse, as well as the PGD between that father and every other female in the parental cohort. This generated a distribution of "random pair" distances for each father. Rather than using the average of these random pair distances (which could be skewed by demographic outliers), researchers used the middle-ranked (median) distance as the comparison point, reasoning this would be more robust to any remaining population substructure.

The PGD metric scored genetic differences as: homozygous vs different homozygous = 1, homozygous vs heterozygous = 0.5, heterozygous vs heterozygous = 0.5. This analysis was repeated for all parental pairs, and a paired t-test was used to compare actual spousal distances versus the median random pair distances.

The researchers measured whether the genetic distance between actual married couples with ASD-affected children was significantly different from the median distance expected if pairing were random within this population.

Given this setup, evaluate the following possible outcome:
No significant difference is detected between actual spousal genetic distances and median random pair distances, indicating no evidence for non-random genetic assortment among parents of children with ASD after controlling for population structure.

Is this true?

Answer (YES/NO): NO